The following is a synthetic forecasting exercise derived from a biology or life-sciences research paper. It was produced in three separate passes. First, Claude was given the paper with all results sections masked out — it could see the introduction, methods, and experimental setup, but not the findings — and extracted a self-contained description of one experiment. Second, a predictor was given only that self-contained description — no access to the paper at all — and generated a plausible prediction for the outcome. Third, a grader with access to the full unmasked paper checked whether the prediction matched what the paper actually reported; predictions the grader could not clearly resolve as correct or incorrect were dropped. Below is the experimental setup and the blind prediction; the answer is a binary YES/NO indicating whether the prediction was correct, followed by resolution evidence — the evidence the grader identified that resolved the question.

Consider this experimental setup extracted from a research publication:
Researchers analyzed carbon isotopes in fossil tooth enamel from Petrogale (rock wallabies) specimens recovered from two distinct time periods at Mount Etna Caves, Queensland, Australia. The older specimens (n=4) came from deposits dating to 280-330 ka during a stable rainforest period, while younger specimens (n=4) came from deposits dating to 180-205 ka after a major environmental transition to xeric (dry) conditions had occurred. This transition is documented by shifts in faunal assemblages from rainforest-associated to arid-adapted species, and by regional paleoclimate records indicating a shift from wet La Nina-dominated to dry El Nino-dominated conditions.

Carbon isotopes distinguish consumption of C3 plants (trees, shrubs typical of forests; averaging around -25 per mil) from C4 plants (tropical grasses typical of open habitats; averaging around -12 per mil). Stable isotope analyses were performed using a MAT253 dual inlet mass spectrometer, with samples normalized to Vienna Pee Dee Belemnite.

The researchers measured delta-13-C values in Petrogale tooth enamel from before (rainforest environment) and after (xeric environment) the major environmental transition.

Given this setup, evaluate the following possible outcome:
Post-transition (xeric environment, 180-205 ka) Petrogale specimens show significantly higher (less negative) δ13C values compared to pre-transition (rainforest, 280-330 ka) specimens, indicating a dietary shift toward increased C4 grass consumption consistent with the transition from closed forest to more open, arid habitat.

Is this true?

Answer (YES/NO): NO